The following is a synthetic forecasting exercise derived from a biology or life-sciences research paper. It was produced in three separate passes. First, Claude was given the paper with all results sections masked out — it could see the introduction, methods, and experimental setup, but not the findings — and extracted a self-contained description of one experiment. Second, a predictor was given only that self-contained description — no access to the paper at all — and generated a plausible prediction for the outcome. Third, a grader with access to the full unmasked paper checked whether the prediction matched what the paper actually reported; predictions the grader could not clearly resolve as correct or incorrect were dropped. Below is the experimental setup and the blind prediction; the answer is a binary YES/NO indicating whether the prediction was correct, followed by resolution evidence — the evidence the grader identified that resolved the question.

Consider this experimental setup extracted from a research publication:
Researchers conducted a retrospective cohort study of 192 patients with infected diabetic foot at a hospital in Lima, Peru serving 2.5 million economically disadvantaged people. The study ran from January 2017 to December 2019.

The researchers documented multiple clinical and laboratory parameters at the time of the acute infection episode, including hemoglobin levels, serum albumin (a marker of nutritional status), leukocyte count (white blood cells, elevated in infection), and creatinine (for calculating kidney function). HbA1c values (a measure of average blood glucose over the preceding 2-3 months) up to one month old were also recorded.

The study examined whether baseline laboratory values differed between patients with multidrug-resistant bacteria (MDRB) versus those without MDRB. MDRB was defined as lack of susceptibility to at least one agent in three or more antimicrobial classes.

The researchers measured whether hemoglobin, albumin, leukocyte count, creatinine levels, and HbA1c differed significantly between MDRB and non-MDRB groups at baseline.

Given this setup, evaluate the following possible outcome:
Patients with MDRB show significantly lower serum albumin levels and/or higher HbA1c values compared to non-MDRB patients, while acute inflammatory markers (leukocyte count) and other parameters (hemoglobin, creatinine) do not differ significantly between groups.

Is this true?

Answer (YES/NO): NO